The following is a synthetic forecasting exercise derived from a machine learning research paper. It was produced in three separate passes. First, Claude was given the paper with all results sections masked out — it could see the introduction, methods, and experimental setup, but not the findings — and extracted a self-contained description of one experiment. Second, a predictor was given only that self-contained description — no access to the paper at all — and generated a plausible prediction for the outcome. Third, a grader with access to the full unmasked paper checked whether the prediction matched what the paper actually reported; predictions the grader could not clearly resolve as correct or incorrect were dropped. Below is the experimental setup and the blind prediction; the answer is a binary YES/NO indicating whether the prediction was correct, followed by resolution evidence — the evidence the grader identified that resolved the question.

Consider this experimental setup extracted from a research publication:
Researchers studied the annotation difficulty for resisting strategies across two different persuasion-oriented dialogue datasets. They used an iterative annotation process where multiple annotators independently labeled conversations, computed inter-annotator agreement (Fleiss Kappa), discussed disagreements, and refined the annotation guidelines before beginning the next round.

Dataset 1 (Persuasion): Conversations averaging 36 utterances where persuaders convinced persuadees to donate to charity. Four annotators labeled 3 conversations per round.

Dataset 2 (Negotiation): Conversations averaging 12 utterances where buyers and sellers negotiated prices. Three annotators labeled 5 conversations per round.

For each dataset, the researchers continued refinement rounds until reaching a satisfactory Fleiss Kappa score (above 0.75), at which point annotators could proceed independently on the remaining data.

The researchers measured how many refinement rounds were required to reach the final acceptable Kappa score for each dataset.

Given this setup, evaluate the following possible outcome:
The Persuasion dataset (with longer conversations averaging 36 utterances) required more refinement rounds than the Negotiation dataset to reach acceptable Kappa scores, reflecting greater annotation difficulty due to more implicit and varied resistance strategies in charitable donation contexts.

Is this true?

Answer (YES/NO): NO